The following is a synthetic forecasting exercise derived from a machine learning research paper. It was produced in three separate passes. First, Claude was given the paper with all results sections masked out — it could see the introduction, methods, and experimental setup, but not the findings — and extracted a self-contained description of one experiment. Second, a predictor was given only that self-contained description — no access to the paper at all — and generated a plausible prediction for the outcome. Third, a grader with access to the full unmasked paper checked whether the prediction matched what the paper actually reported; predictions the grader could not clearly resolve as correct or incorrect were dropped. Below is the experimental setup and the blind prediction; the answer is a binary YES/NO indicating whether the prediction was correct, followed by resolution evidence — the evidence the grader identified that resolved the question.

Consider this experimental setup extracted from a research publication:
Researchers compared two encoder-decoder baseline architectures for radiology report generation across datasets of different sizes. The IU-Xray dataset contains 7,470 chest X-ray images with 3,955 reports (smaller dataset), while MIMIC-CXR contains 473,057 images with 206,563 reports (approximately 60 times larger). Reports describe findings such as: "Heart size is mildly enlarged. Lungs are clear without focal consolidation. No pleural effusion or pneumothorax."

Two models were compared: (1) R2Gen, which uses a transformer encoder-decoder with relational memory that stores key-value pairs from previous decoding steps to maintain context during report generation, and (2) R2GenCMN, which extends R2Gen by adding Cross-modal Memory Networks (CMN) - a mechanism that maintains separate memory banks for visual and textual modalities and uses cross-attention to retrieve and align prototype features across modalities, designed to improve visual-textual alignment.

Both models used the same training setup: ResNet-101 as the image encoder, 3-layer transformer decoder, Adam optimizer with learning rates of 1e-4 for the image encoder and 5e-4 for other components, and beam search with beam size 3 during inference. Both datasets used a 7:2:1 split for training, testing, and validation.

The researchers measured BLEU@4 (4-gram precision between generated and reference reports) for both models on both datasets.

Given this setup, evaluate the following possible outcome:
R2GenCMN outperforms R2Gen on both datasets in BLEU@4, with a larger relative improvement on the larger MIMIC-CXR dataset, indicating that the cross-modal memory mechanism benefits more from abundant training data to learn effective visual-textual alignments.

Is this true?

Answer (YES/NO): NO